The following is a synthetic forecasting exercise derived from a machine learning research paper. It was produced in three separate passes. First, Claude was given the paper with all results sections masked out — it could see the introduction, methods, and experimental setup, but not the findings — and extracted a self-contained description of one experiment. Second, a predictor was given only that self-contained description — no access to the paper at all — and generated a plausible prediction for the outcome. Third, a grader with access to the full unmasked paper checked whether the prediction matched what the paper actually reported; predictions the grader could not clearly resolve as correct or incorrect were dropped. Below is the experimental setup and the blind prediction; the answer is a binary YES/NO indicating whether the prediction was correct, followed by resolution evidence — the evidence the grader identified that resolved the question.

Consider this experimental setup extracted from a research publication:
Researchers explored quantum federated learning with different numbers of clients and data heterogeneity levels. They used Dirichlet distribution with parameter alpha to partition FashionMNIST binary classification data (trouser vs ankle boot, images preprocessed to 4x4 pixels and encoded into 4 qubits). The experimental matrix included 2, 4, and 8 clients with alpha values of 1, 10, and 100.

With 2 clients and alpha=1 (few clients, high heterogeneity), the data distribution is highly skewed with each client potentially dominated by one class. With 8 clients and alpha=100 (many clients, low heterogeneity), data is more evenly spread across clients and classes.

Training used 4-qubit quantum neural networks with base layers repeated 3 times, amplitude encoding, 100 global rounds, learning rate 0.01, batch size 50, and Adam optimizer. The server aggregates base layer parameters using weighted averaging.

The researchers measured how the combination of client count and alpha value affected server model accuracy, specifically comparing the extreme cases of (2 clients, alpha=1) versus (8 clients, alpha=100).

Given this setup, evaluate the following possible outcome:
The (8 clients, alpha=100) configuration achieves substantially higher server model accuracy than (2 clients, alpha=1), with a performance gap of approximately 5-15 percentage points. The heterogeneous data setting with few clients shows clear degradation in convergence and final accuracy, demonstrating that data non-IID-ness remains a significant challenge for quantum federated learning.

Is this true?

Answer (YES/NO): YES